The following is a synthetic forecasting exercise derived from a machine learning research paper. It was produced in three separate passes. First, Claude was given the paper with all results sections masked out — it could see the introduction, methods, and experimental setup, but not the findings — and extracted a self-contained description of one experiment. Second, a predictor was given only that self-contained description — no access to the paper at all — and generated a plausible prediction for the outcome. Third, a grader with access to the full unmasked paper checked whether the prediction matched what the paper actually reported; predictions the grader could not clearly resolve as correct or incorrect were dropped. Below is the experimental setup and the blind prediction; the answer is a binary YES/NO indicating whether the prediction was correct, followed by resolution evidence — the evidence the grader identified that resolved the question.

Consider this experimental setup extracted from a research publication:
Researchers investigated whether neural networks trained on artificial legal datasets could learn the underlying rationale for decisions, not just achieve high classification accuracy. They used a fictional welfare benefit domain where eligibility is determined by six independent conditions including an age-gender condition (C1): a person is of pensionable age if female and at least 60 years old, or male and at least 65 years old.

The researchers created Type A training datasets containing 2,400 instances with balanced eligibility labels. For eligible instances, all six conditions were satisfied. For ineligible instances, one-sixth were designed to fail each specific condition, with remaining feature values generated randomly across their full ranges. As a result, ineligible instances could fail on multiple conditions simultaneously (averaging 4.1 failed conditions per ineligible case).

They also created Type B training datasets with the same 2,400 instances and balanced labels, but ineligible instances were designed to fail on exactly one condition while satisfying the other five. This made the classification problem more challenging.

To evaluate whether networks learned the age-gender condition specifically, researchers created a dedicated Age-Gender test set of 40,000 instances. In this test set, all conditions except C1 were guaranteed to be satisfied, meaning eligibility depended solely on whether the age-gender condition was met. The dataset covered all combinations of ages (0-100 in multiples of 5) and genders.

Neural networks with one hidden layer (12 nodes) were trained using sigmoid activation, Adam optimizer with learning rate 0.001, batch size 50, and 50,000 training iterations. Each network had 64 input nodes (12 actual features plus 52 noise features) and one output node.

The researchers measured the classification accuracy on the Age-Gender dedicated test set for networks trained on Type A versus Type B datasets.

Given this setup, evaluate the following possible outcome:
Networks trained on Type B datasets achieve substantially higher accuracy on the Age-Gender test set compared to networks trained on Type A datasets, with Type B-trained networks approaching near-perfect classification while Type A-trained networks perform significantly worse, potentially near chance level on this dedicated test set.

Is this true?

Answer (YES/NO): NO